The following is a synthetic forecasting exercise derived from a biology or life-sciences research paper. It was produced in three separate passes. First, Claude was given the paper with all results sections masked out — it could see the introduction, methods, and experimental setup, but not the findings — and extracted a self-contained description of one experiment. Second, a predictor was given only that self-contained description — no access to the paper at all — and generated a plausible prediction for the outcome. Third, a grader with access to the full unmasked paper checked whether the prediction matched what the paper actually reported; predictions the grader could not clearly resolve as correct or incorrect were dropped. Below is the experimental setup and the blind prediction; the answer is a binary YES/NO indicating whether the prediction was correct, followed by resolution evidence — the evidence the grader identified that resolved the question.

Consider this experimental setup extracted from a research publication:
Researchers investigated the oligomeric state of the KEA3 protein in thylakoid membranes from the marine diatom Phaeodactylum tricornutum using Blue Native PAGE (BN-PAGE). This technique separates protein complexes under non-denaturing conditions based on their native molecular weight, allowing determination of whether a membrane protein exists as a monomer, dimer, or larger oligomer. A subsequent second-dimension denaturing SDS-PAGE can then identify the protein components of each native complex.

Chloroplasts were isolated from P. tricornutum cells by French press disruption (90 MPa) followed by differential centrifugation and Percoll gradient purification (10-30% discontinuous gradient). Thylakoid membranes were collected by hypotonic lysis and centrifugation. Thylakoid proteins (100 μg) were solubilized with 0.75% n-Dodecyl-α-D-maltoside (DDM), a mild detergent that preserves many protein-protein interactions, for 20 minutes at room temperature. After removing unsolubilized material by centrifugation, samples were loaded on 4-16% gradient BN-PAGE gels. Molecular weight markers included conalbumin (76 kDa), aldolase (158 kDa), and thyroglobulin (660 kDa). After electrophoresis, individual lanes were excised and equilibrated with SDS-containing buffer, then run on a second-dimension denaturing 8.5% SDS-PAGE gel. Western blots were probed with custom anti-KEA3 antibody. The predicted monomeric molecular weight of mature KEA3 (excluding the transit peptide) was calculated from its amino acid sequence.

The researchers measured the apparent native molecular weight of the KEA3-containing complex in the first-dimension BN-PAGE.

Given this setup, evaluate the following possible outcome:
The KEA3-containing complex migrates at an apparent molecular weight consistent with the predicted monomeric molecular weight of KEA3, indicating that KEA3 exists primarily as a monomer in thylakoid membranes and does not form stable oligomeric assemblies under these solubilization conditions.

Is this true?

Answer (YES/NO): NO